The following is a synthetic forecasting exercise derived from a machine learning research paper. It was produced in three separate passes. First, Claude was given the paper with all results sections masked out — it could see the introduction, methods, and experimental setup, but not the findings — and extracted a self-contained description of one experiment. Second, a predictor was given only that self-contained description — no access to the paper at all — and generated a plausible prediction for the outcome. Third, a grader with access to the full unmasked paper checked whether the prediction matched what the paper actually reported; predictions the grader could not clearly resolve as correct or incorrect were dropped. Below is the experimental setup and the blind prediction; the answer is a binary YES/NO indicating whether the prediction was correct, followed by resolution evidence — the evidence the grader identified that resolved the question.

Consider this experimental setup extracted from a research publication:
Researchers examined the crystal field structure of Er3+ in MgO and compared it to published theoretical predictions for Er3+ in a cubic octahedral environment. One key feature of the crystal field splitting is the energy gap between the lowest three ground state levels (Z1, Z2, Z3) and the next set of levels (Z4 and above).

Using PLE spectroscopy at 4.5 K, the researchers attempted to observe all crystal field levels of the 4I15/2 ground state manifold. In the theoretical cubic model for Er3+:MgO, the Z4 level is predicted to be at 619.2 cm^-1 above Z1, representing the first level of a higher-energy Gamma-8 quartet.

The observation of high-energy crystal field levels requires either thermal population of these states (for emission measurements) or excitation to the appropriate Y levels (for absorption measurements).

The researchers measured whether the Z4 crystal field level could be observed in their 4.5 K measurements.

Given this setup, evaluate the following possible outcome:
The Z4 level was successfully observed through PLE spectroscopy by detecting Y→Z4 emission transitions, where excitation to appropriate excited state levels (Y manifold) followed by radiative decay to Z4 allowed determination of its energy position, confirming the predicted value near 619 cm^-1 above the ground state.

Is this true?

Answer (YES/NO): NO